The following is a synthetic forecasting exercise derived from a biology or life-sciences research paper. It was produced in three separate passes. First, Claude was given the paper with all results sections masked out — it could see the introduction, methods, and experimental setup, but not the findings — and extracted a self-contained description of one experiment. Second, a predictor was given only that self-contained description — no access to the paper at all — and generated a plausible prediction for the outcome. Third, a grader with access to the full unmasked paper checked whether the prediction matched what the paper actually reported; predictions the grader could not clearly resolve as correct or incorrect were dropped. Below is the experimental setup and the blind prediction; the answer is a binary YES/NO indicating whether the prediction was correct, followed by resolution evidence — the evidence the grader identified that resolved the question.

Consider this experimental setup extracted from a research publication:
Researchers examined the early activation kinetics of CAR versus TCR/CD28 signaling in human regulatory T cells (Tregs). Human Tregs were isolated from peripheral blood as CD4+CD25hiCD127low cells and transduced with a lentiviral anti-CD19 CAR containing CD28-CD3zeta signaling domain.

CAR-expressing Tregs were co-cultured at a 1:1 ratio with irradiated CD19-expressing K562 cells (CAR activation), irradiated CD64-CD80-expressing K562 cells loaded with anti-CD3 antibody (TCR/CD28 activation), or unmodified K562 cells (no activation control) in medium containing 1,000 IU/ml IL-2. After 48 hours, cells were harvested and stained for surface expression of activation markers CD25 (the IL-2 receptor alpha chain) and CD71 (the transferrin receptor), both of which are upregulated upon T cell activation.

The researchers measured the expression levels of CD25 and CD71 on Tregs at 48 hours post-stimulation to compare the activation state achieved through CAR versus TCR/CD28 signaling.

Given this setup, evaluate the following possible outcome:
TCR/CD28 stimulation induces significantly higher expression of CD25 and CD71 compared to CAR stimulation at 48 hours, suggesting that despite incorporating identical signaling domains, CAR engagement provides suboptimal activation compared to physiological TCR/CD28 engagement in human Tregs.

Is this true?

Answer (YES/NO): NO